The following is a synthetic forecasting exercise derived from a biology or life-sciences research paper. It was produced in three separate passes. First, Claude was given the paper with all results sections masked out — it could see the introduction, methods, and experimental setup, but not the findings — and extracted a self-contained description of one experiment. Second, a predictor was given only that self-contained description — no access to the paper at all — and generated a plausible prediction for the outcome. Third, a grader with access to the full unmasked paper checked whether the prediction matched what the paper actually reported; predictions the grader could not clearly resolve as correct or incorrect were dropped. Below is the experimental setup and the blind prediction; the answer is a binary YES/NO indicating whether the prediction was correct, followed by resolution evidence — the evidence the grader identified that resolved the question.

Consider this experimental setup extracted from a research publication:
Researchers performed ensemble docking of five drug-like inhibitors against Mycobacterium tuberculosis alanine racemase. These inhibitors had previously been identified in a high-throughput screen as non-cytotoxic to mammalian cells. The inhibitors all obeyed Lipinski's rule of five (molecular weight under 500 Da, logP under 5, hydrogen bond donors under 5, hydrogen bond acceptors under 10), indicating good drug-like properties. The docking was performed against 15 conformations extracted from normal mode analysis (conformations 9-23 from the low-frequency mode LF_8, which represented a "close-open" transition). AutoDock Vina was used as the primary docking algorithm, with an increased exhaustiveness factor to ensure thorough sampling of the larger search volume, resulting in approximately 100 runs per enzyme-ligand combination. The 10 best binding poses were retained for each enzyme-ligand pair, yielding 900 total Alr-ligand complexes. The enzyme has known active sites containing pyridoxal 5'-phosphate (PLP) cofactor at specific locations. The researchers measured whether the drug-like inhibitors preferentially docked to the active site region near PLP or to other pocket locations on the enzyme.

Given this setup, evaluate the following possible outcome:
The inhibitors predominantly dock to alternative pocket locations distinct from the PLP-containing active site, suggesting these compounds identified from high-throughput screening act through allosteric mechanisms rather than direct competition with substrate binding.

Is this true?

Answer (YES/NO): YES